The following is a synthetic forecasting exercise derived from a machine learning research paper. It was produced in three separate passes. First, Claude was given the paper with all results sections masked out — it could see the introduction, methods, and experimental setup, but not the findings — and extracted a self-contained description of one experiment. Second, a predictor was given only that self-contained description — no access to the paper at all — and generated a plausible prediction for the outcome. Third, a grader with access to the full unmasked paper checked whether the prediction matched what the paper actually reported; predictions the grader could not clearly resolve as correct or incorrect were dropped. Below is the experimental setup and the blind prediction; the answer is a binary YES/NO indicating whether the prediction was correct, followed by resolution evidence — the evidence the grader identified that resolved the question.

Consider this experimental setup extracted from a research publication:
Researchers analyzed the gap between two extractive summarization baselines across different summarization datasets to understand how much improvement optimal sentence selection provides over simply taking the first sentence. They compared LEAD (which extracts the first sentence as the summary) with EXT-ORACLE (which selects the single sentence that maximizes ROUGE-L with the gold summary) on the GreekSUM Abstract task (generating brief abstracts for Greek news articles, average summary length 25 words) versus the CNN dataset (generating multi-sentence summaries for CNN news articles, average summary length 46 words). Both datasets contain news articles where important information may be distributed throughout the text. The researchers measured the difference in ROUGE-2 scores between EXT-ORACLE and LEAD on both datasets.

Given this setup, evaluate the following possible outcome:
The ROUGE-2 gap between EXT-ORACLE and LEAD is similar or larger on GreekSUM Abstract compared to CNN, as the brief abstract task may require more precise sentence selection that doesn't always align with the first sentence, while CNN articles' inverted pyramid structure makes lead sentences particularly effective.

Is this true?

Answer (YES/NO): NO